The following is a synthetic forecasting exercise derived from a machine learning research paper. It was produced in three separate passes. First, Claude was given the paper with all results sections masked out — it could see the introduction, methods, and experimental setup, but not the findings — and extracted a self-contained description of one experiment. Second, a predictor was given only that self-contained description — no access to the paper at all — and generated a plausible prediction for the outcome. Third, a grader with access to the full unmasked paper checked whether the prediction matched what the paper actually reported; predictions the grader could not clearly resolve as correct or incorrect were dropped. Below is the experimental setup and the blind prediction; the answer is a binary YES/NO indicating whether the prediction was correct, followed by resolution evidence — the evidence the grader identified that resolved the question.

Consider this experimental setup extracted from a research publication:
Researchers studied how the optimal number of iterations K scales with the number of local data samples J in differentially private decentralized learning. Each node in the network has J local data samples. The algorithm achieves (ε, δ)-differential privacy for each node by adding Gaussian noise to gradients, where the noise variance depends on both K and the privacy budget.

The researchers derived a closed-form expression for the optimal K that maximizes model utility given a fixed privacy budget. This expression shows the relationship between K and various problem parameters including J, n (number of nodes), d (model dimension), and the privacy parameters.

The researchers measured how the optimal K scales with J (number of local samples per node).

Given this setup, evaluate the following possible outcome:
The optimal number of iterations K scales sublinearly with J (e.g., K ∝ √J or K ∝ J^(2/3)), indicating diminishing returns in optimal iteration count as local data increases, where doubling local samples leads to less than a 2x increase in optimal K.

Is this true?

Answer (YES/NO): NO